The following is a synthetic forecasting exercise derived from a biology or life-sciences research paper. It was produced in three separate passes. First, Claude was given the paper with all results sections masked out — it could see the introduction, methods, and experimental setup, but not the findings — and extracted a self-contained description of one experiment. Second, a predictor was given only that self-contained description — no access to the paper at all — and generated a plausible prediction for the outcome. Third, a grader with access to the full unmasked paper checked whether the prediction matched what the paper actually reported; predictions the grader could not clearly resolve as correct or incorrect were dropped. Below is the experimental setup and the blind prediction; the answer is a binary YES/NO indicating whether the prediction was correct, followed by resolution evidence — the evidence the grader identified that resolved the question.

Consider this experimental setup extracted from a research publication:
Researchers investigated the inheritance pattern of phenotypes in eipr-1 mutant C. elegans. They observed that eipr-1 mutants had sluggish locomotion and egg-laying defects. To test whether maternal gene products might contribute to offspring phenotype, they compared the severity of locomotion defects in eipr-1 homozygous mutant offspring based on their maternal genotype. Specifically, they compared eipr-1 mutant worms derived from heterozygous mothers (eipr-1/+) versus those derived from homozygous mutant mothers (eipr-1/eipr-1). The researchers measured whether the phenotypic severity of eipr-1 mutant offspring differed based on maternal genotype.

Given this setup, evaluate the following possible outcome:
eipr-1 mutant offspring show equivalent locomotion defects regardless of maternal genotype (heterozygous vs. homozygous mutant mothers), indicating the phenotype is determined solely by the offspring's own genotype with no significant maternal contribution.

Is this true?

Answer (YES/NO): NO